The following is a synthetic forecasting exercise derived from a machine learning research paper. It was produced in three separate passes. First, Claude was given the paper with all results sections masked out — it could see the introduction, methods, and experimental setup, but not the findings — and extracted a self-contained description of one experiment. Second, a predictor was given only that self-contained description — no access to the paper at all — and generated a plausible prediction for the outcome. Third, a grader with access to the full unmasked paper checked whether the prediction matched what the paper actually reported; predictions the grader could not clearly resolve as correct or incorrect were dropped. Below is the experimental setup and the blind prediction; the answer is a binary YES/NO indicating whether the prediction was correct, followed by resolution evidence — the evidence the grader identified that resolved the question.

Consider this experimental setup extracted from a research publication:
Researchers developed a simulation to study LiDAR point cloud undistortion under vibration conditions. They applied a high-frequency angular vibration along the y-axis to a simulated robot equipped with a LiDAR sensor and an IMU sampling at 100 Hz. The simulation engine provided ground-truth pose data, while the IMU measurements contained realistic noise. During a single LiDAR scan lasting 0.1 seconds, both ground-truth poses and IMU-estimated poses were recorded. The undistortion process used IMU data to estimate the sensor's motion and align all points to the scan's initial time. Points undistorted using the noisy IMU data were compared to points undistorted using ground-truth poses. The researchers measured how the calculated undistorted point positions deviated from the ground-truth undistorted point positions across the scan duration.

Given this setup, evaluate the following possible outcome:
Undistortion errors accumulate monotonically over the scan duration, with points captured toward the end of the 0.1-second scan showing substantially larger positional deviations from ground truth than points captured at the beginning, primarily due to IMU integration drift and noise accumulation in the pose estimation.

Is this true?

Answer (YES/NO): YES